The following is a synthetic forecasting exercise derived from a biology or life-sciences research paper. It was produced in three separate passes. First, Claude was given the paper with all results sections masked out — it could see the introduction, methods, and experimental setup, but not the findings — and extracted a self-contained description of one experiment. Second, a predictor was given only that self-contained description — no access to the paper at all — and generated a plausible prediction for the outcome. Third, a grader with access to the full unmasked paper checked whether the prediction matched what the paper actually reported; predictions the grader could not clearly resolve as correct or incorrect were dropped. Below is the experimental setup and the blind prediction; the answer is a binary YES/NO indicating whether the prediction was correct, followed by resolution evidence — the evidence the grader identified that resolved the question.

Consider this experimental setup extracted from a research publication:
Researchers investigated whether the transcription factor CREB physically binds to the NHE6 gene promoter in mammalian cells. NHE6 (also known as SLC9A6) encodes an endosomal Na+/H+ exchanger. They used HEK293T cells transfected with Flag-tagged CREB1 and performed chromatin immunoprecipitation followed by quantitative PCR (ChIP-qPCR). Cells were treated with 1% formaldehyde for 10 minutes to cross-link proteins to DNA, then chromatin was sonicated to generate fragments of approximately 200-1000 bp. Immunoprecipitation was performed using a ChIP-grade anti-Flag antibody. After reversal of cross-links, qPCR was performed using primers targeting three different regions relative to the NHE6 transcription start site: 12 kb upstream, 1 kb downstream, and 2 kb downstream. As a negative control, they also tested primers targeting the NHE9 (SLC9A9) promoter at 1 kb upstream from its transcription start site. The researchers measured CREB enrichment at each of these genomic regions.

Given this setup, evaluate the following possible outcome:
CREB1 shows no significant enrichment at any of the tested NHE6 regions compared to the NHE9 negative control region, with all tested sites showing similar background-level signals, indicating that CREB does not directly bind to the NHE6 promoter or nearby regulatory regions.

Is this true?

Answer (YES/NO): NO